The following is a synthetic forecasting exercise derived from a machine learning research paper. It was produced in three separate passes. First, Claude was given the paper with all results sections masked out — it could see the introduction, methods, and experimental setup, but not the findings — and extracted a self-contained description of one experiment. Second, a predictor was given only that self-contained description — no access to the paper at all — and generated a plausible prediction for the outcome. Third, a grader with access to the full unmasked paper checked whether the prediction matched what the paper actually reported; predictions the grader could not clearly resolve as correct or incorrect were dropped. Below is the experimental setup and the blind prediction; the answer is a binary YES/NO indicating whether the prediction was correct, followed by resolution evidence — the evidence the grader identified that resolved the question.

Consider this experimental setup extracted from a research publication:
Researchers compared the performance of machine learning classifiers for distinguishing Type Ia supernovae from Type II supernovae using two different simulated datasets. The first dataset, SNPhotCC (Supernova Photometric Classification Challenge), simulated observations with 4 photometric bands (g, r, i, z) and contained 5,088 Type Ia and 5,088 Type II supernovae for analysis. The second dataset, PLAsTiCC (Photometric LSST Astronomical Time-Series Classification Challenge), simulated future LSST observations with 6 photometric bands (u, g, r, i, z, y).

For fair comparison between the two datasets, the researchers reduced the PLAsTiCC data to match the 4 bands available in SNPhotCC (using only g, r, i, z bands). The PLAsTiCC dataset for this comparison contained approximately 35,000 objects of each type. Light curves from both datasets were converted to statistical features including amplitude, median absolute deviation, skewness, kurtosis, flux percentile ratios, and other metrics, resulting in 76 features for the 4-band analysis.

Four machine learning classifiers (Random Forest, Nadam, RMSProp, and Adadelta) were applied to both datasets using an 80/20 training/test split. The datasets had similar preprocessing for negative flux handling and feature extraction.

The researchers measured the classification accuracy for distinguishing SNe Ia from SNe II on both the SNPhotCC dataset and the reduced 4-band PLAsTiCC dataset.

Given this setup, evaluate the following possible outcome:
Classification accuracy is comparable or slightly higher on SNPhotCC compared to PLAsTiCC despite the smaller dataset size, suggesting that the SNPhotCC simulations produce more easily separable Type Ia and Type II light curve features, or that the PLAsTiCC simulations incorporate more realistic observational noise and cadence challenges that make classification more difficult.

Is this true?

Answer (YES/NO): NO